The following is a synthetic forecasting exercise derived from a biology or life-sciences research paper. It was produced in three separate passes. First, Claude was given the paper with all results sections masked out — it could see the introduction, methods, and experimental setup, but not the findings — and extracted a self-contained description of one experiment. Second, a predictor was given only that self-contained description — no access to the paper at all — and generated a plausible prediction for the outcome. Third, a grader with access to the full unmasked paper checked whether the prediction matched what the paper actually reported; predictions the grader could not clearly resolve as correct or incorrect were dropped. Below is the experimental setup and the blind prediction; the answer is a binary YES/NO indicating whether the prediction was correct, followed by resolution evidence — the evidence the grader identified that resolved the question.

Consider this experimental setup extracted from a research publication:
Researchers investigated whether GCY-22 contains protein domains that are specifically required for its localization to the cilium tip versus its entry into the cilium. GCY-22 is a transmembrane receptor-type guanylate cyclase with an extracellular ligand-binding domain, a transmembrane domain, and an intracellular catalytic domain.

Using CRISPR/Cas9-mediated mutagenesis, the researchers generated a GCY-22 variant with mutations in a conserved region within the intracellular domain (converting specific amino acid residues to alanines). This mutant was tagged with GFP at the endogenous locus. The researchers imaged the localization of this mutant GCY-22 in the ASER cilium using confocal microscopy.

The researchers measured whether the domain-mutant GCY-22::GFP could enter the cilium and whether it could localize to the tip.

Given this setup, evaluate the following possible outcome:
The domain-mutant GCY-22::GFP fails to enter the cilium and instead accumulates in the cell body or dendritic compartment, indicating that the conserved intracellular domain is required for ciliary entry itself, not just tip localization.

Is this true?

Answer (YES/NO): YES